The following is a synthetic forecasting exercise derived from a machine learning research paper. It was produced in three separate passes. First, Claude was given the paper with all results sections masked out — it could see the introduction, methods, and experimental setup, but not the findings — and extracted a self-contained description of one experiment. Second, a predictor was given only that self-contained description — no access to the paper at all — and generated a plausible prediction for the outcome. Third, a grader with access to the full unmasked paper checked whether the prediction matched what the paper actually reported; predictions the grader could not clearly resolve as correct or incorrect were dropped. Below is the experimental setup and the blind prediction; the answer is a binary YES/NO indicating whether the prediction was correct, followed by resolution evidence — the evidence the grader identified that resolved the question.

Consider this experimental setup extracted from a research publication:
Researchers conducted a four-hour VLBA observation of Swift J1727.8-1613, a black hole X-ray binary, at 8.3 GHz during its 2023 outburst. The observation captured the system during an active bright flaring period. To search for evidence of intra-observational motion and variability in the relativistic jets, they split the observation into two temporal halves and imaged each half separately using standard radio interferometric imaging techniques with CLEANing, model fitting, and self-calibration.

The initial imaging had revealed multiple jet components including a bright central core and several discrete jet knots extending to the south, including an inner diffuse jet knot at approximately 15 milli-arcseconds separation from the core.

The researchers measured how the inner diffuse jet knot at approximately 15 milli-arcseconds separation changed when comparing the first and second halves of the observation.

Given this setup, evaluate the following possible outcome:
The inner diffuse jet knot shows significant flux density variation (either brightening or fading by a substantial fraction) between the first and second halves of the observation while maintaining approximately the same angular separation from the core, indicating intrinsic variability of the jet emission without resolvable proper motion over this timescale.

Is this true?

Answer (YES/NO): NO